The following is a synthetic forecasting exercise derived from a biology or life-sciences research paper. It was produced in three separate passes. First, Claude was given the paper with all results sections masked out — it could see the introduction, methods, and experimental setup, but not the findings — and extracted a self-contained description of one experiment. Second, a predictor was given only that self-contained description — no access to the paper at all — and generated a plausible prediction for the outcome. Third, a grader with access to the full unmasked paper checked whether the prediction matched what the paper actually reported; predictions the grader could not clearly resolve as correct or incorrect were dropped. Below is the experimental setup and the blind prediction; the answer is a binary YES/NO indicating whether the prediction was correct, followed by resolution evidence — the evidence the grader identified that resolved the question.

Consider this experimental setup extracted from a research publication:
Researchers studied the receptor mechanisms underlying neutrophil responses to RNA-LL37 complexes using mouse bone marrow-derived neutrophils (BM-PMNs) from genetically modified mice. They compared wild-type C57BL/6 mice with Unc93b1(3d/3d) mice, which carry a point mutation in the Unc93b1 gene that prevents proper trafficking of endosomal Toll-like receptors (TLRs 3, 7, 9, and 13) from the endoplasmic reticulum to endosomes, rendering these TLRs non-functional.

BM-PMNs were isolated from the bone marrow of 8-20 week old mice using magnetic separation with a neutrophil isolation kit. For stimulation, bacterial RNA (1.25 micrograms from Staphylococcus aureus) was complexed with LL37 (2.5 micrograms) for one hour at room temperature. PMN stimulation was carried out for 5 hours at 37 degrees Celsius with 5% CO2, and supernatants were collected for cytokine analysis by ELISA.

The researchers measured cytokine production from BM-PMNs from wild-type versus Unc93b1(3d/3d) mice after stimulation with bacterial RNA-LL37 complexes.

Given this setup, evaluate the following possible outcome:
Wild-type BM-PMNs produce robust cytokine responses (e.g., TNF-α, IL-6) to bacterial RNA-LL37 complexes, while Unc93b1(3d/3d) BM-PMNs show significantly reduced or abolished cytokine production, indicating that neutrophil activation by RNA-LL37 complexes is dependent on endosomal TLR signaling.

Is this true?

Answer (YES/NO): YES